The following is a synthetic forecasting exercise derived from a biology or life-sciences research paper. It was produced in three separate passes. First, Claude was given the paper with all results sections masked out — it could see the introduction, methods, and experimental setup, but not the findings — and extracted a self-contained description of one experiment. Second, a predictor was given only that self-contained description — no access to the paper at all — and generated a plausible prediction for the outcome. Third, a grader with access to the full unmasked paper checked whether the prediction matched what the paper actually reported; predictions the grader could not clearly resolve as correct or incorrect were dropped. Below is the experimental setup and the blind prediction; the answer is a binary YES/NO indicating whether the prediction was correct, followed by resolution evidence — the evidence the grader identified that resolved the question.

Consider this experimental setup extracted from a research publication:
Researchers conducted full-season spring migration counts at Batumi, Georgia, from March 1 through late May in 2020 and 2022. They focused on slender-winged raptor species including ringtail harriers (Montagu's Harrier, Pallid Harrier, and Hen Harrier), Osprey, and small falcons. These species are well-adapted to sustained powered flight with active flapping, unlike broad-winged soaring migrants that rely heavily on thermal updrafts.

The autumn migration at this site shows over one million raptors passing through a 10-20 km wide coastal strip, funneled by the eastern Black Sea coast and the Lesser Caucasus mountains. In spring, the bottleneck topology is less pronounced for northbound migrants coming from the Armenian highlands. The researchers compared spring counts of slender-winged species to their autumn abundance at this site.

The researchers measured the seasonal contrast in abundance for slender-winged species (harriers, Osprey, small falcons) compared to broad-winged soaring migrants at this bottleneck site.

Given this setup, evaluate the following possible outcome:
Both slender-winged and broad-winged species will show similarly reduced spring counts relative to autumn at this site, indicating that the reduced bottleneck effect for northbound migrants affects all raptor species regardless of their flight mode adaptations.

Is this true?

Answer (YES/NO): NO